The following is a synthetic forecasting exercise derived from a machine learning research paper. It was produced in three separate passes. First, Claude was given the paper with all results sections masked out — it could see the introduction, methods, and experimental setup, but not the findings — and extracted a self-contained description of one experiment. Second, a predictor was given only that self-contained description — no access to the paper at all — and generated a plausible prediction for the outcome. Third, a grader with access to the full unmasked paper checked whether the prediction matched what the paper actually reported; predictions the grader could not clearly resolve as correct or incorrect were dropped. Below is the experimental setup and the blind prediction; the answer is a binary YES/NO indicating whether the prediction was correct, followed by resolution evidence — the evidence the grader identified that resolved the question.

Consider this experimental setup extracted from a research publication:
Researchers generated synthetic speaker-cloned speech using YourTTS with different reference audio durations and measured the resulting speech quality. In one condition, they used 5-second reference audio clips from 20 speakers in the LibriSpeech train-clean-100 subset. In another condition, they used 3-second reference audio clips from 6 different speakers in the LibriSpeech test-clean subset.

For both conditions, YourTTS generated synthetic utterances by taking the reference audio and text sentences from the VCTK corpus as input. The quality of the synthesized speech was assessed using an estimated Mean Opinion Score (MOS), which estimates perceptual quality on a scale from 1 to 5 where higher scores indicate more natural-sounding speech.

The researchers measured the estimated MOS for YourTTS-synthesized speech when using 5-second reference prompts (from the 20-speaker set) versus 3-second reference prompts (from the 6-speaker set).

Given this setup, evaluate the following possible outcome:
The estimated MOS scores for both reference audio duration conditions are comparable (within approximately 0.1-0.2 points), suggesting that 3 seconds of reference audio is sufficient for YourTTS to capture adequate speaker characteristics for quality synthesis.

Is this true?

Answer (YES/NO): NO